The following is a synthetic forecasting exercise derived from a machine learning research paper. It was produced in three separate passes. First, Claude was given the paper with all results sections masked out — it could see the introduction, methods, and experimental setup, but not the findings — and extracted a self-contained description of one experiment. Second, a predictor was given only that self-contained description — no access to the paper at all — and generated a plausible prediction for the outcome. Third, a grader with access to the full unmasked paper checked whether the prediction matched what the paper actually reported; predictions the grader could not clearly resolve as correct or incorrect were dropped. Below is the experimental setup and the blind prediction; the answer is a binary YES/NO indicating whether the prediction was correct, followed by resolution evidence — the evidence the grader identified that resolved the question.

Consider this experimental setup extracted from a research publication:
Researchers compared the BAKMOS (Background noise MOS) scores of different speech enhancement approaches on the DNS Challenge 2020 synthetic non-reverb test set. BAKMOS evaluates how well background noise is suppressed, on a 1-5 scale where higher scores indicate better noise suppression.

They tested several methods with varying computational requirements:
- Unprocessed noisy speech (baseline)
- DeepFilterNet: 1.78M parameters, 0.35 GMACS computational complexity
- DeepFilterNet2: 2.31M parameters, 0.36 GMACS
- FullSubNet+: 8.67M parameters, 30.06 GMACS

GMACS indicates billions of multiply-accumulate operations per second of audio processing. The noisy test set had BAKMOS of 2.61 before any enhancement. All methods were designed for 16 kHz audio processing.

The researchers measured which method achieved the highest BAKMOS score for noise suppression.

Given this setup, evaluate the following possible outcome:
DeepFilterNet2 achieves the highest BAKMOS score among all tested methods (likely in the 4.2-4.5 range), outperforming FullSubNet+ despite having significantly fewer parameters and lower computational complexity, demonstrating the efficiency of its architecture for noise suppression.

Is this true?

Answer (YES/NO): NO